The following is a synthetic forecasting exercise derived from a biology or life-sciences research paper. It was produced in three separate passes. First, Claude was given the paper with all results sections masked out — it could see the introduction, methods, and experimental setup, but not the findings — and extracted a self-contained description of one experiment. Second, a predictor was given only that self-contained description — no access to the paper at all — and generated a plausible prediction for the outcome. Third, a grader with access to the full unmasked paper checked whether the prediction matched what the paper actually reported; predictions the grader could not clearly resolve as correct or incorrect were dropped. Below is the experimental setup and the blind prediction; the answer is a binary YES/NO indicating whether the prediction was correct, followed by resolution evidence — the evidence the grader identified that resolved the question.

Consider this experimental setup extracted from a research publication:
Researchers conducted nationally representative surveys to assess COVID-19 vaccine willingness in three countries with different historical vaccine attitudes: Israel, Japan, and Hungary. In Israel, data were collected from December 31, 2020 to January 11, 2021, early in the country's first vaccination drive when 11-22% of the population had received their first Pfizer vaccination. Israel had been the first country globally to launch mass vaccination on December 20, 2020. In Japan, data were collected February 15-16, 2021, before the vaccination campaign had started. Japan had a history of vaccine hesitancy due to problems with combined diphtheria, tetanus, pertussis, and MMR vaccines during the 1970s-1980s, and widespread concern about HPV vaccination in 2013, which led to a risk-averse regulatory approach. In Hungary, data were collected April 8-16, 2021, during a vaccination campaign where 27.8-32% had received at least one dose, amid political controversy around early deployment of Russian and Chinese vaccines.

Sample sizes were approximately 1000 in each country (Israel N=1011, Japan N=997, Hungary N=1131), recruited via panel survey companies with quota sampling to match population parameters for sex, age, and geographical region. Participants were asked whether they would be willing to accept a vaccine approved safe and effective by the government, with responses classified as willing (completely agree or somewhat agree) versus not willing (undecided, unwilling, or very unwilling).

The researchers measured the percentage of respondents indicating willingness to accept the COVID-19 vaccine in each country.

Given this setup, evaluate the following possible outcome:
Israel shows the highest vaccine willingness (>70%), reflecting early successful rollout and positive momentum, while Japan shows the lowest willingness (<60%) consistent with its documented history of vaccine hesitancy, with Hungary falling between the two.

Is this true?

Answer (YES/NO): NO